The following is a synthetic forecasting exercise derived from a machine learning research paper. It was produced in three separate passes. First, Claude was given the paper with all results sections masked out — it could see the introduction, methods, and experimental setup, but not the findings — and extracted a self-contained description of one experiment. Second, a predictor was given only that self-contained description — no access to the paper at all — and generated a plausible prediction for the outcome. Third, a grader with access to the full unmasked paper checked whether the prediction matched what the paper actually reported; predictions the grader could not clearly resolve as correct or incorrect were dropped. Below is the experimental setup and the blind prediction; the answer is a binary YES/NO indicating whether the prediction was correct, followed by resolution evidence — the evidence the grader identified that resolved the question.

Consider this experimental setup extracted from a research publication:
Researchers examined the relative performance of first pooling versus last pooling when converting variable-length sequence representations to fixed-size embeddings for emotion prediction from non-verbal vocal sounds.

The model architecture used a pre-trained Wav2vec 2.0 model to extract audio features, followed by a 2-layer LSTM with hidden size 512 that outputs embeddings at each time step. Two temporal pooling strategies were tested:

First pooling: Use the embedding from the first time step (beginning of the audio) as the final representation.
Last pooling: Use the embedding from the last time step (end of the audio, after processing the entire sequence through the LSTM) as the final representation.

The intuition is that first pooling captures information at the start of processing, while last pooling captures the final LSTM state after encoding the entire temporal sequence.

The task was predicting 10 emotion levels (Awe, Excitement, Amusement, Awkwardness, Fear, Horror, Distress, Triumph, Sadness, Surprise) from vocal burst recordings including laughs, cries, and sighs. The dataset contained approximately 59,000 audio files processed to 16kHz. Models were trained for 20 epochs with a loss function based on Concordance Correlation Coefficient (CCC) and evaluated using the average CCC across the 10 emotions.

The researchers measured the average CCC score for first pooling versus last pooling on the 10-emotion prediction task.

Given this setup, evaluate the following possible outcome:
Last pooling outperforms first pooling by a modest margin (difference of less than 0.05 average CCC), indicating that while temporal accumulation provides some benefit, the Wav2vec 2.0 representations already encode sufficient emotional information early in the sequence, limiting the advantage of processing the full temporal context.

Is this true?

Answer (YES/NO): NO